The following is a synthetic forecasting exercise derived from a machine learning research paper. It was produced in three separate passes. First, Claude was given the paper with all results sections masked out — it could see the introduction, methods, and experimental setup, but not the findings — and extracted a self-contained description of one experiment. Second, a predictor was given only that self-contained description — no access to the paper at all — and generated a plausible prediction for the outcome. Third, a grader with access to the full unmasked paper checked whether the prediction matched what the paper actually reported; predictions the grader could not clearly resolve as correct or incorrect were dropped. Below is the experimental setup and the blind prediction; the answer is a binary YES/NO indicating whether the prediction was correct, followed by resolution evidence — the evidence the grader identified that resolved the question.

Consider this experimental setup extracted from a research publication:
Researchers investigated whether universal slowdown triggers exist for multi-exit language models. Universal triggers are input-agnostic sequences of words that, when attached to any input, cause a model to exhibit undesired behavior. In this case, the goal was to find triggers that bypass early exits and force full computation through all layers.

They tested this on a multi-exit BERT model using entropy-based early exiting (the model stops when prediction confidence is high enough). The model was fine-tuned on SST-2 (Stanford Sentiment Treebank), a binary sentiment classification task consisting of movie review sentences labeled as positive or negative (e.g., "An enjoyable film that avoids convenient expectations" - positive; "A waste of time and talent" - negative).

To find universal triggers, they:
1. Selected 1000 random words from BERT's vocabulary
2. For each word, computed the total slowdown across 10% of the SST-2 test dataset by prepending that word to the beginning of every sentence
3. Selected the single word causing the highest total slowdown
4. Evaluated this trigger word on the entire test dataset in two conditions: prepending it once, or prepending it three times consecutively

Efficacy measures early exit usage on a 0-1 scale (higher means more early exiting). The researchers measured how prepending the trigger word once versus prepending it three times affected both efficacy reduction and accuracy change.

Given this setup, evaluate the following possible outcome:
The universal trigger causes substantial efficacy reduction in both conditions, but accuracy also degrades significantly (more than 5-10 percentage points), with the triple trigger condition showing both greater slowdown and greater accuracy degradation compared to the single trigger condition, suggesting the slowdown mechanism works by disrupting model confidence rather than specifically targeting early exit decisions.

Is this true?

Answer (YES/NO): NO